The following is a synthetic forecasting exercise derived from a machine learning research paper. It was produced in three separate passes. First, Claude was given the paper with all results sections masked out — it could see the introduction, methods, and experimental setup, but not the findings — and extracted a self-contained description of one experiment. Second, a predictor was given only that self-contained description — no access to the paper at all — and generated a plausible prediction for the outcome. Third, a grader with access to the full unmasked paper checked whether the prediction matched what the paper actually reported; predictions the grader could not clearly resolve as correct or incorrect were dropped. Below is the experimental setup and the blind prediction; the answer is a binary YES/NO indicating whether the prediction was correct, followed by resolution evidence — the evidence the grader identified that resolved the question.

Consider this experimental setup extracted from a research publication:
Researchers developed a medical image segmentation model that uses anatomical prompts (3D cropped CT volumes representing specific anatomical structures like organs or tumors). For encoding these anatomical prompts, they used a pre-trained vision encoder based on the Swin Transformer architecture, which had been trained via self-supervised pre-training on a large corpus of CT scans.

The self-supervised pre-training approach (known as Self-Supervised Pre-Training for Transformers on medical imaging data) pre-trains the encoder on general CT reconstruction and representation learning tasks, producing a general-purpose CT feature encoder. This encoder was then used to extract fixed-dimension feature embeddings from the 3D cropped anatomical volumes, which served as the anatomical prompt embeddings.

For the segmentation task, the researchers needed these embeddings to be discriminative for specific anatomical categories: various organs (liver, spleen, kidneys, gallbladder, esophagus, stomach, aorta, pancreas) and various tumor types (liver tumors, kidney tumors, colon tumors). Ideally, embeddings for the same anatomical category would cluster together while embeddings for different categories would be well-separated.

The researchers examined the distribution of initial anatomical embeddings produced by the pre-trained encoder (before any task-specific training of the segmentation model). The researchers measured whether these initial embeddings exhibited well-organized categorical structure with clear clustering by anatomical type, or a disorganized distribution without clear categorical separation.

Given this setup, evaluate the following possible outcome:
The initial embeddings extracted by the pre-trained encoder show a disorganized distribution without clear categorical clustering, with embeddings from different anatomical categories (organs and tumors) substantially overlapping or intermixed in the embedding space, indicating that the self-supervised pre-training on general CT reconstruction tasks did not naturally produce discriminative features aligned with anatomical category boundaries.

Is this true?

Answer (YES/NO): YES